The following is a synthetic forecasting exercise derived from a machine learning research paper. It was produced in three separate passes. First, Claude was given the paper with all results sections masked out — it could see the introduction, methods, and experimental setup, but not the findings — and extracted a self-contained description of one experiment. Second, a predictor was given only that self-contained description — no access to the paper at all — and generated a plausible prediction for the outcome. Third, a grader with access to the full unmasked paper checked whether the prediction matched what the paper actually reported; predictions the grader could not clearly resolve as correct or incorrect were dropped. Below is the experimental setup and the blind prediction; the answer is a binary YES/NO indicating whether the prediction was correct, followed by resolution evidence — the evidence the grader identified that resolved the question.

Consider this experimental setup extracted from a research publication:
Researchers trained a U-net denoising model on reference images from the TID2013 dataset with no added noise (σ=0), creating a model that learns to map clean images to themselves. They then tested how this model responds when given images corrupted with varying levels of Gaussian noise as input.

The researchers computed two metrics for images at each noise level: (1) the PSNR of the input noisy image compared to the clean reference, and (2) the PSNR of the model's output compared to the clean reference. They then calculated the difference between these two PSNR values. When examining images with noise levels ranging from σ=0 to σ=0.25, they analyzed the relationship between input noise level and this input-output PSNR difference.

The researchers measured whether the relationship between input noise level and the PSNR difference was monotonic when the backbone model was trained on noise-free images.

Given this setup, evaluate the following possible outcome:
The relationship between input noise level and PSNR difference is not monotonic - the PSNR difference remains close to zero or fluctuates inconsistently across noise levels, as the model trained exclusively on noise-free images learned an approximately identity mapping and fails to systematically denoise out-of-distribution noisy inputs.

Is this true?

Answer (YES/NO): NO